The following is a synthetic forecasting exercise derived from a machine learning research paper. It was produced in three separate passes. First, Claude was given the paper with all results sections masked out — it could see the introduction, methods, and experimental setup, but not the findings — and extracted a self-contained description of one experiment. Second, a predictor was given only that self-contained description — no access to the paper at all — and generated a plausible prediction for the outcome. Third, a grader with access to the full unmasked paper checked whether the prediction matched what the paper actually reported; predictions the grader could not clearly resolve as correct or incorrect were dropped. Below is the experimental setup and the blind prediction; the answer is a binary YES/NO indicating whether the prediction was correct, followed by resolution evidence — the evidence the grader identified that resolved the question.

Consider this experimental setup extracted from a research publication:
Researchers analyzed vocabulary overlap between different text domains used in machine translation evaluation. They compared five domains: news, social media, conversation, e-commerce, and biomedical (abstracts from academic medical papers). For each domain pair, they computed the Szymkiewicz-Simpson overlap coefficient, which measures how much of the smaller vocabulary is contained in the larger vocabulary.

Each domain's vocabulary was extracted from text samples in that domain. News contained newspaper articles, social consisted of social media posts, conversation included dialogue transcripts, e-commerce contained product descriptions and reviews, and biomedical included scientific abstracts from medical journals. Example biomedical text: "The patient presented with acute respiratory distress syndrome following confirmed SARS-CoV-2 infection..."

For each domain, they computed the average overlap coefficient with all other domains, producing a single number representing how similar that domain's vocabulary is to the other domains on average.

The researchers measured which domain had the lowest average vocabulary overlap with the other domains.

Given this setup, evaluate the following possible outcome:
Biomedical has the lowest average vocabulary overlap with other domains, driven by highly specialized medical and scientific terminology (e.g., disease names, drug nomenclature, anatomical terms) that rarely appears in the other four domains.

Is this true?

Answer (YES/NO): YES